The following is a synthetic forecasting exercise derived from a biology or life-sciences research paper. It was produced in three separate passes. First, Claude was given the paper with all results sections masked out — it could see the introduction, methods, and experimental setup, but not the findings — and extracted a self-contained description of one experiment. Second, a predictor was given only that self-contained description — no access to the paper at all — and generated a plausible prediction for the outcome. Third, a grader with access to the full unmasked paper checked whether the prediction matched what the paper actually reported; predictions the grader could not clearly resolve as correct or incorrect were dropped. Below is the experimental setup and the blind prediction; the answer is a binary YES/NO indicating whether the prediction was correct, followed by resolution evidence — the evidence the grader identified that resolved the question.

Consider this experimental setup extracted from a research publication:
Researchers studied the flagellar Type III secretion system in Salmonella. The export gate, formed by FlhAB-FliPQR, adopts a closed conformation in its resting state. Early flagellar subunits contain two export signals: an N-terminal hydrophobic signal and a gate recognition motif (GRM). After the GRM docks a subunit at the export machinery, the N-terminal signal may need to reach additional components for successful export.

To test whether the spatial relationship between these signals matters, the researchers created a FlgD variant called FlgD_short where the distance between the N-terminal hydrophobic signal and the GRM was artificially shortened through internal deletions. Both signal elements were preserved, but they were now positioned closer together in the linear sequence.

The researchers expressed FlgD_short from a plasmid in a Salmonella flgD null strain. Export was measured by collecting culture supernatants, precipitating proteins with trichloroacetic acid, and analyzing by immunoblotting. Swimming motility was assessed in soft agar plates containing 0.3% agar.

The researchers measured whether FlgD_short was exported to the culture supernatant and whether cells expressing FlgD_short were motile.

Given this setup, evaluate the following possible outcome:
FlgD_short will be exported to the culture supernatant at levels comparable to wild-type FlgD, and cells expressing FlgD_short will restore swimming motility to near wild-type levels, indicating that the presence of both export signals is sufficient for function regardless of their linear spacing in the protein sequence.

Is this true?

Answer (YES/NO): NO